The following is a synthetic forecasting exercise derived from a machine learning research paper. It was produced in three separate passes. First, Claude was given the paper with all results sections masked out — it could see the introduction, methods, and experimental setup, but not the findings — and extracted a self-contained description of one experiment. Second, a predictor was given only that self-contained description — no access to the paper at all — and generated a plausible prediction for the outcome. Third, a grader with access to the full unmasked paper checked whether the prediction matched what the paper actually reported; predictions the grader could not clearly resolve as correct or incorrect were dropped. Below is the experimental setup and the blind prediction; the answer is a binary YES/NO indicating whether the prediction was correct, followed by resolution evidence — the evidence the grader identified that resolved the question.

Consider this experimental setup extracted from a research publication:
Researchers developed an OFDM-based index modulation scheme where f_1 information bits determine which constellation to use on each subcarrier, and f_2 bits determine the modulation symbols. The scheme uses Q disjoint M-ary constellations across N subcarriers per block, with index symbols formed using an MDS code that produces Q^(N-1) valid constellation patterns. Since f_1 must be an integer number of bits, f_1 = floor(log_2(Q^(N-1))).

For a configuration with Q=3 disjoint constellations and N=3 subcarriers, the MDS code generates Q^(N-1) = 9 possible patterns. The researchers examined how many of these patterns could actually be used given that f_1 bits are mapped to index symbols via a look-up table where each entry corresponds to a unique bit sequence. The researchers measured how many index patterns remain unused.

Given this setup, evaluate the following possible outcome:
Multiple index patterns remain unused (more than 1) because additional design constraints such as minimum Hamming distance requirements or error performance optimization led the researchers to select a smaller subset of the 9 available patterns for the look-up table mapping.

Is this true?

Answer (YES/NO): NO